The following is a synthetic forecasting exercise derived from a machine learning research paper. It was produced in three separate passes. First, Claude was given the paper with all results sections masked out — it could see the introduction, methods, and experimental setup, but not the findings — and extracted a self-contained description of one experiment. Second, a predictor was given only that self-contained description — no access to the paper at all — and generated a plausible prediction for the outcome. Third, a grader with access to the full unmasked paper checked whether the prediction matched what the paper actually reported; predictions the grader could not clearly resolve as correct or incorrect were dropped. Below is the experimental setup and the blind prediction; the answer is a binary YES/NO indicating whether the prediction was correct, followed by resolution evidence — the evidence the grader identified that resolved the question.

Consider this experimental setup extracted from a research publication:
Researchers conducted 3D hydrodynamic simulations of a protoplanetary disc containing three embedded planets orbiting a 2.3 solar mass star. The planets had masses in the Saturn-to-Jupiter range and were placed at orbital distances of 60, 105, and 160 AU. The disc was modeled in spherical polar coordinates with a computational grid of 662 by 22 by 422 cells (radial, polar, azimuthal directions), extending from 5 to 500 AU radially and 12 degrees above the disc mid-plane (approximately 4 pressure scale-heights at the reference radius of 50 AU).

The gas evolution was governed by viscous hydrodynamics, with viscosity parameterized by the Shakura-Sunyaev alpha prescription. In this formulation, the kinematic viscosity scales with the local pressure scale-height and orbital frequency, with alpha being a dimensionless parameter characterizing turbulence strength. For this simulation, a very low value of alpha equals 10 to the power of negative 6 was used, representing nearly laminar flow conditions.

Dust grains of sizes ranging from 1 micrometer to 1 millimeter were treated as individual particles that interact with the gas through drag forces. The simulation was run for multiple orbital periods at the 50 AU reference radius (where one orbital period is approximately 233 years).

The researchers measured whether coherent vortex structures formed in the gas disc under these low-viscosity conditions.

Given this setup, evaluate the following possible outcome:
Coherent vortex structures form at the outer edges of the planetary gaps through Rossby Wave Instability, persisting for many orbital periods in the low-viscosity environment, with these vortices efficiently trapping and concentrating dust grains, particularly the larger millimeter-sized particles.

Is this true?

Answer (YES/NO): YES